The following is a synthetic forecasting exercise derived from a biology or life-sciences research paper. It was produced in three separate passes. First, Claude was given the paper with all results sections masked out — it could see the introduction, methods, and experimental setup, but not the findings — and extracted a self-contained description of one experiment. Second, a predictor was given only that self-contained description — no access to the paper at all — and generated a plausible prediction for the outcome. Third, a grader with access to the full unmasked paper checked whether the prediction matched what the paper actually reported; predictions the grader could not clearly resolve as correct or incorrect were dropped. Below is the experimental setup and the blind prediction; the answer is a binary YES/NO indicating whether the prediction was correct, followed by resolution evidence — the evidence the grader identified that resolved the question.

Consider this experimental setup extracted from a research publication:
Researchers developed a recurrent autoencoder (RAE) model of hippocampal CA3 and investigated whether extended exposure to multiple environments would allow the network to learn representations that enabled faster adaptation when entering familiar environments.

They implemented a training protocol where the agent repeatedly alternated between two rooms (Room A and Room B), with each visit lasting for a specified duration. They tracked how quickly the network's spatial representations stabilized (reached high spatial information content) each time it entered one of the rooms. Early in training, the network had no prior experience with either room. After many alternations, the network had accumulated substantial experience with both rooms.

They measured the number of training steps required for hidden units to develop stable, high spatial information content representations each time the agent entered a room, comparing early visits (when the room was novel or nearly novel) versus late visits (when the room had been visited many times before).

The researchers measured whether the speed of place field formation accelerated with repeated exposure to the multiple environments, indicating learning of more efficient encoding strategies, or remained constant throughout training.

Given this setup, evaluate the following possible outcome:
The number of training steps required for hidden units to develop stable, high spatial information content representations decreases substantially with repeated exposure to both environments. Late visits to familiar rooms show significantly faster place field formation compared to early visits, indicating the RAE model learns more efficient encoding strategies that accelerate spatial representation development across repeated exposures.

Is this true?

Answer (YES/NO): YES